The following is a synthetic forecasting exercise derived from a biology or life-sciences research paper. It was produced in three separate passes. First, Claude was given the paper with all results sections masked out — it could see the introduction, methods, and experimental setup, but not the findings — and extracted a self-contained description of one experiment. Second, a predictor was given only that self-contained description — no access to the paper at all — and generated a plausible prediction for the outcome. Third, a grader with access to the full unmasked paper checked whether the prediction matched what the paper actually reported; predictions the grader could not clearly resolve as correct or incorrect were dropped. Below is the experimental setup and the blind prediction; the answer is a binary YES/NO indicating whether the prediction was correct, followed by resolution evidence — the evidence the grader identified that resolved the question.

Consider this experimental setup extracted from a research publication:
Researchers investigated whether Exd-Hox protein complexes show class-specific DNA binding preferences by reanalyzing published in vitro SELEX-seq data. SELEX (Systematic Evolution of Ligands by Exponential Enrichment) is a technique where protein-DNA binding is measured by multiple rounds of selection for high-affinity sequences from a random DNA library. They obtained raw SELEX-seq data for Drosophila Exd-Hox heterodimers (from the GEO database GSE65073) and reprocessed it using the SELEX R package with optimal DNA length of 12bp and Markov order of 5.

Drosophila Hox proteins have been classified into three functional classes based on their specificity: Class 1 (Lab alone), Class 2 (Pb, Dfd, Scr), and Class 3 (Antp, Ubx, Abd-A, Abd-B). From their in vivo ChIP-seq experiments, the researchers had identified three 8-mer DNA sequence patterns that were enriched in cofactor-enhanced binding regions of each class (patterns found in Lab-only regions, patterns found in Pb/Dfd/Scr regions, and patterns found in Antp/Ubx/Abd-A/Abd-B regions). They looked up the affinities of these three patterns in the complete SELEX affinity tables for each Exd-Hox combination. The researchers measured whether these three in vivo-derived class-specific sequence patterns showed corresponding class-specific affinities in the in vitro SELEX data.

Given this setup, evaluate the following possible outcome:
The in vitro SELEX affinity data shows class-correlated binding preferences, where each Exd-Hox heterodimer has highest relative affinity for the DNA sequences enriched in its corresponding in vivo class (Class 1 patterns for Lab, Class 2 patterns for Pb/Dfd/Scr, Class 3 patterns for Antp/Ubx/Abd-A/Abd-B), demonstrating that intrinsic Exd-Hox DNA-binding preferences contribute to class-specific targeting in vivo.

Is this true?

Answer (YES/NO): YES